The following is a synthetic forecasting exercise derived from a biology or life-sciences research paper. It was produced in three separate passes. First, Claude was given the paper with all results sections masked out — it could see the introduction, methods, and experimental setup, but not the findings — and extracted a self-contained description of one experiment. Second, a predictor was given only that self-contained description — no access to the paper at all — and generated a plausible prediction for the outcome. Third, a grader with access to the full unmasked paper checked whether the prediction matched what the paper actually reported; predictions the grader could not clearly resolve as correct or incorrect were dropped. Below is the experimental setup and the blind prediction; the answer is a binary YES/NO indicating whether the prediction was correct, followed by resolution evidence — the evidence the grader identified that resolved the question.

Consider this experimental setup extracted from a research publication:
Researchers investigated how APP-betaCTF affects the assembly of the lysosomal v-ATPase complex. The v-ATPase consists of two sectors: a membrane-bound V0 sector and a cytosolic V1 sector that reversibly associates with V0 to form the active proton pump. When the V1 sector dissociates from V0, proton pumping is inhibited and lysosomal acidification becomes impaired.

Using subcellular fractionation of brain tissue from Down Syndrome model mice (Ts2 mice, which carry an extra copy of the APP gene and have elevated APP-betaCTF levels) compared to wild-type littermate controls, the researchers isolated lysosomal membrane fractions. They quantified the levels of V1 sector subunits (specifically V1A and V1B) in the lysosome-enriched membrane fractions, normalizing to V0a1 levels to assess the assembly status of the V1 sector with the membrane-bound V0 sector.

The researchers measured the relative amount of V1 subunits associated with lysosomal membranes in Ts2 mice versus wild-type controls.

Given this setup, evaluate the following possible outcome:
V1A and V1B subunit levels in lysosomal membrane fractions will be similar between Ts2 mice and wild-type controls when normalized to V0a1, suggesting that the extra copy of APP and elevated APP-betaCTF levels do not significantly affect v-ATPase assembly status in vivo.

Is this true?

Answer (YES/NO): NO